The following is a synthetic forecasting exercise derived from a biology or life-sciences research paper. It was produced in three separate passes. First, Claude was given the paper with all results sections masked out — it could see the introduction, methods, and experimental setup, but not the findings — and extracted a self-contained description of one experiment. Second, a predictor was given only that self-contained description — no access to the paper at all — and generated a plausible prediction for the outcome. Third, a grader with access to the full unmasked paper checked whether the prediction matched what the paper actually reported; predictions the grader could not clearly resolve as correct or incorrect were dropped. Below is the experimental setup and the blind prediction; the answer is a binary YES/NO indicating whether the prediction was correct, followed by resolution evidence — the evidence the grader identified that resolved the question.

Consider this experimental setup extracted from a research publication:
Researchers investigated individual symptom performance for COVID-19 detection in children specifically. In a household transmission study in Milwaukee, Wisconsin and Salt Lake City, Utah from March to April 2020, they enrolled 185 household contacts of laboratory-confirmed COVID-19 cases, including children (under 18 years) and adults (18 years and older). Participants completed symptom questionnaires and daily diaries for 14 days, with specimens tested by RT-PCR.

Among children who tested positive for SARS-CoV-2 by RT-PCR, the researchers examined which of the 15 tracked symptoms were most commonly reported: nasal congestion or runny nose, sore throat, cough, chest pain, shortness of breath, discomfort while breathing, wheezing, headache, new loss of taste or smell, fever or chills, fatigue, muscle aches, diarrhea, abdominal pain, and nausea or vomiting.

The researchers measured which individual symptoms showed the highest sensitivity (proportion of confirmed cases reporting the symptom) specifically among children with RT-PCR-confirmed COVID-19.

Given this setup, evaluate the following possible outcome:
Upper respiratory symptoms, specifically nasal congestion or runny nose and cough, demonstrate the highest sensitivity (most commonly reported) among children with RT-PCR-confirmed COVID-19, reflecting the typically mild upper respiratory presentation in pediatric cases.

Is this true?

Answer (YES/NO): YES